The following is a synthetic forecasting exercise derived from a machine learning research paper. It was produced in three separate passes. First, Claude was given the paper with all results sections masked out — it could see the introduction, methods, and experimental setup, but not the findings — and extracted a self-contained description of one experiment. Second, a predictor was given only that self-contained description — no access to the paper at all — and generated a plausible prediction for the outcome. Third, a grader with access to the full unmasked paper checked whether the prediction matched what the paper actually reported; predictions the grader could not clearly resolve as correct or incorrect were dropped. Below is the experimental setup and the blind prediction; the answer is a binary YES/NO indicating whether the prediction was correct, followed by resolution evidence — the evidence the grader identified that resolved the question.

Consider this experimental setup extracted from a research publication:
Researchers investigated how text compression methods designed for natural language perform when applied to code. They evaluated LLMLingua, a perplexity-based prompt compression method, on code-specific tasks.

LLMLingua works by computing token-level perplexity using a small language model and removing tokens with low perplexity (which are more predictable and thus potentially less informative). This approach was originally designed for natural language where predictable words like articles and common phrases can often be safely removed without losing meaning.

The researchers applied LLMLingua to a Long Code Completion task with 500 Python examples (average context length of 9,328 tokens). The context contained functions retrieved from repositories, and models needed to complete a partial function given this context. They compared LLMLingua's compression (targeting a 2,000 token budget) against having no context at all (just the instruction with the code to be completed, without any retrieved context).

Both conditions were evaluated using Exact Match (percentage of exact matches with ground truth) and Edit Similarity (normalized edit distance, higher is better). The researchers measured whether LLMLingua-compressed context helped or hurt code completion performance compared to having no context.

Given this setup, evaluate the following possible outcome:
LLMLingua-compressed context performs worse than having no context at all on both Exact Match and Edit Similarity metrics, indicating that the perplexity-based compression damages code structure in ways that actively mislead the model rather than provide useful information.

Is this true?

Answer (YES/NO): NO